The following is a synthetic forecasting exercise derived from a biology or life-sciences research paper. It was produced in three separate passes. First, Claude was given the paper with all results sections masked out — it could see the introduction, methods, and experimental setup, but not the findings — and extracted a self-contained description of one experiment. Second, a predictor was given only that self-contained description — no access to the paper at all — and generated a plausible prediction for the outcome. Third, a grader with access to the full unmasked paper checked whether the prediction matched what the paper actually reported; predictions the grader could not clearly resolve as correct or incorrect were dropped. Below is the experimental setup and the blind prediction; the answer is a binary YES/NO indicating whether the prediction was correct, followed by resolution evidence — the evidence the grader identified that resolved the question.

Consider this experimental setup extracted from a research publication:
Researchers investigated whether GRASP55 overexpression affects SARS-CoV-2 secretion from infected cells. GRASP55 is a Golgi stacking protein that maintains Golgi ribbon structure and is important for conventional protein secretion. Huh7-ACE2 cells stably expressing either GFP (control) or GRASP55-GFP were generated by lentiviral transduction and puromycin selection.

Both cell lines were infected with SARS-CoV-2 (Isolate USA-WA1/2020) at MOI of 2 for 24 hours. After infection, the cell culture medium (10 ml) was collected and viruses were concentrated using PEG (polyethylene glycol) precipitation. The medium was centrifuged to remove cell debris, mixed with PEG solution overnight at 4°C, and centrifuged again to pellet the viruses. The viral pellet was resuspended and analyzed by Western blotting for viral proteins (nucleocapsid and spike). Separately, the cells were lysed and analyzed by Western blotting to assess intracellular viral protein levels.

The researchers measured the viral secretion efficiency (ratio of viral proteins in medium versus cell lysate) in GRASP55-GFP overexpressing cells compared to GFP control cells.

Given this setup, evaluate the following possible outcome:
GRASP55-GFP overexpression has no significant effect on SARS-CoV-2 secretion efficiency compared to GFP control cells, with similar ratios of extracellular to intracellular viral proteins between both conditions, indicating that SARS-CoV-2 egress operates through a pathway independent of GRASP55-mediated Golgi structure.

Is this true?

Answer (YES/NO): NO